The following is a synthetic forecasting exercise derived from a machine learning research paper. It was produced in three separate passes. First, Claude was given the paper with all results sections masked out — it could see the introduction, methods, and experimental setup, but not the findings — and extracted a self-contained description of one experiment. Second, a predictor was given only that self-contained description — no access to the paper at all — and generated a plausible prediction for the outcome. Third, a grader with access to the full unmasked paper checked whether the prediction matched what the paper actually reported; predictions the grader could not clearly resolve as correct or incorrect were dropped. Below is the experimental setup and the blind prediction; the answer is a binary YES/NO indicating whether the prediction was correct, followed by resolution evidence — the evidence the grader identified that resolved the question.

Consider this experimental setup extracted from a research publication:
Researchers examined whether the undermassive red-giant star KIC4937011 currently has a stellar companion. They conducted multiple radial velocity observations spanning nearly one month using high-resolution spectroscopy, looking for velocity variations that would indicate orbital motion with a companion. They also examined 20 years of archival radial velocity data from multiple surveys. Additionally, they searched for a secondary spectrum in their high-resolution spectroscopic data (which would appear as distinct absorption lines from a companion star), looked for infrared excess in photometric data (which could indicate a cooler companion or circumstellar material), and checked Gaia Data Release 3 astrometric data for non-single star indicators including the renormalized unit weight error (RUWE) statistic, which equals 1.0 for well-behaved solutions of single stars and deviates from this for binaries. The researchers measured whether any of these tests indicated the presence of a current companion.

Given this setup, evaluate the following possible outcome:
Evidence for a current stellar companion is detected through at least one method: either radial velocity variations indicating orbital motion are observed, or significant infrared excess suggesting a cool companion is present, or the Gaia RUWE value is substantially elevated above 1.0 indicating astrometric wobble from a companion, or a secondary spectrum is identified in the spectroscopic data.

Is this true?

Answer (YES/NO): NO